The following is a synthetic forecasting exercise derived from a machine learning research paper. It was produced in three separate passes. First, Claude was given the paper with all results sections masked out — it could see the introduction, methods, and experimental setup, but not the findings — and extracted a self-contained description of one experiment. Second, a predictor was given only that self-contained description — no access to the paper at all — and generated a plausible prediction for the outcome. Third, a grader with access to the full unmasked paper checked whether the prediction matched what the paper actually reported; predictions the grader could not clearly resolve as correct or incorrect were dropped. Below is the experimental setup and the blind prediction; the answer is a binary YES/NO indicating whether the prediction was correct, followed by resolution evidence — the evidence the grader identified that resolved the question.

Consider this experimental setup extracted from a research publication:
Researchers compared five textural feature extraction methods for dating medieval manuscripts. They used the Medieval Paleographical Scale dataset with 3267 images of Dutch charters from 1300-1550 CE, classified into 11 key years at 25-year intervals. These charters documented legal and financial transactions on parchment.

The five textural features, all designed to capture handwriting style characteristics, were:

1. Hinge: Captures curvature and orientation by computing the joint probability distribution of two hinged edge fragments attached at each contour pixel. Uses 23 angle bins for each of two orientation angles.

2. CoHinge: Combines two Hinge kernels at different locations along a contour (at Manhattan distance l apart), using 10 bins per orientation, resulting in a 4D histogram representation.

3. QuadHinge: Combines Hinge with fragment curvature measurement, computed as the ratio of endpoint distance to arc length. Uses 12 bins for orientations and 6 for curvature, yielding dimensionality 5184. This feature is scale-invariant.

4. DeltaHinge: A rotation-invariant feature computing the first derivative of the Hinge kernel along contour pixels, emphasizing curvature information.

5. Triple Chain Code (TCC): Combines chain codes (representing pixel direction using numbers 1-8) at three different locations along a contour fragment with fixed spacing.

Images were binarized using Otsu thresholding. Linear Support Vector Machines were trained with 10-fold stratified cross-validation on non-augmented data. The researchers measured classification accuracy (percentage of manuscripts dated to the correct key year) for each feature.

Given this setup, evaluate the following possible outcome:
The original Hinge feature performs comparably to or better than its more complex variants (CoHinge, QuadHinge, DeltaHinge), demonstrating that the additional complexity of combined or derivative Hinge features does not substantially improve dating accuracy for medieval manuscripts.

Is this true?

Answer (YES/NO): NO